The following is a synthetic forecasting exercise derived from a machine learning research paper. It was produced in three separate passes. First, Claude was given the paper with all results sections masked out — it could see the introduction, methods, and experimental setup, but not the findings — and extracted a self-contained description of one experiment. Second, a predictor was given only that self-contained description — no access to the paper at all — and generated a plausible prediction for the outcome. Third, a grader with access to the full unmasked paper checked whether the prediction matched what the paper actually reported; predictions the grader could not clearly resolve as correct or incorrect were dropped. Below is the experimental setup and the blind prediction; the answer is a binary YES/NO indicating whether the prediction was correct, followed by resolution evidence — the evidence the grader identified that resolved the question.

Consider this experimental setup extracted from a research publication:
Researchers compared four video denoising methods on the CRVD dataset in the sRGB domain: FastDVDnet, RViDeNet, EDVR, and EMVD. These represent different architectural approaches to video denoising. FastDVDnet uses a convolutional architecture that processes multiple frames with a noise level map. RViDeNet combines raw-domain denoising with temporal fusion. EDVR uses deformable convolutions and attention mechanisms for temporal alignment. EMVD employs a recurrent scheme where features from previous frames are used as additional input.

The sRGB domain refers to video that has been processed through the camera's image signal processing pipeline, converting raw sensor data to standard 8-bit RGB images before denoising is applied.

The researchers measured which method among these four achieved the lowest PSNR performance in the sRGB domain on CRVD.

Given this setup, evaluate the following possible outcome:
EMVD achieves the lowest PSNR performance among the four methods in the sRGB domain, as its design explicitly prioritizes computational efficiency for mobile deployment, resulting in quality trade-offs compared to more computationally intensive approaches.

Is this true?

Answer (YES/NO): YES